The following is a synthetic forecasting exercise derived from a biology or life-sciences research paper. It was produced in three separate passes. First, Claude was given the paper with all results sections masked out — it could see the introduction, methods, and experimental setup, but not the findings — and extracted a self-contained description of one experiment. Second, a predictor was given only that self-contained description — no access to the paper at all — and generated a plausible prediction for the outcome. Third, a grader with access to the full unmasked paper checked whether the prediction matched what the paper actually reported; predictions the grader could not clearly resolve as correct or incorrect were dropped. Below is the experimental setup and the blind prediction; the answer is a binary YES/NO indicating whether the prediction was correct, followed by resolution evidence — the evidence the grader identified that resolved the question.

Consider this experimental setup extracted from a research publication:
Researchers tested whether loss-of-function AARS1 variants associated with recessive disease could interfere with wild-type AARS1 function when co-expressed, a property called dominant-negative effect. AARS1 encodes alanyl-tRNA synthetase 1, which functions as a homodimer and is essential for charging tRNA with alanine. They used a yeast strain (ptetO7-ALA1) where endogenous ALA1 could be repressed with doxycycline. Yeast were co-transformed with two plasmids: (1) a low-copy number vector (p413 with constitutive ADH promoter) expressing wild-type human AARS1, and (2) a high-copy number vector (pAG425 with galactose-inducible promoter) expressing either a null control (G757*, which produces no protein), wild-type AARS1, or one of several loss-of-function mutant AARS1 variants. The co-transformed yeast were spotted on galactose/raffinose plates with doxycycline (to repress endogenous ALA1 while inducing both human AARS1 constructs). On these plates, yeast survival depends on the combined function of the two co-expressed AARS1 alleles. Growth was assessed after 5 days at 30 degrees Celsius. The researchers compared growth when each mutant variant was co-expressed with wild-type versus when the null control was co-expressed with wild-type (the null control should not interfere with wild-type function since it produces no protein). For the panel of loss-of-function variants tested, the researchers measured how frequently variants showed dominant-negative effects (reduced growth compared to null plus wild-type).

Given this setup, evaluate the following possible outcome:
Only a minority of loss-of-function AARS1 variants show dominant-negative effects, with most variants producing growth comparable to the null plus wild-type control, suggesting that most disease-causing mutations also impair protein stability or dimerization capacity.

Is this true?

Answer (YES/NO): YES